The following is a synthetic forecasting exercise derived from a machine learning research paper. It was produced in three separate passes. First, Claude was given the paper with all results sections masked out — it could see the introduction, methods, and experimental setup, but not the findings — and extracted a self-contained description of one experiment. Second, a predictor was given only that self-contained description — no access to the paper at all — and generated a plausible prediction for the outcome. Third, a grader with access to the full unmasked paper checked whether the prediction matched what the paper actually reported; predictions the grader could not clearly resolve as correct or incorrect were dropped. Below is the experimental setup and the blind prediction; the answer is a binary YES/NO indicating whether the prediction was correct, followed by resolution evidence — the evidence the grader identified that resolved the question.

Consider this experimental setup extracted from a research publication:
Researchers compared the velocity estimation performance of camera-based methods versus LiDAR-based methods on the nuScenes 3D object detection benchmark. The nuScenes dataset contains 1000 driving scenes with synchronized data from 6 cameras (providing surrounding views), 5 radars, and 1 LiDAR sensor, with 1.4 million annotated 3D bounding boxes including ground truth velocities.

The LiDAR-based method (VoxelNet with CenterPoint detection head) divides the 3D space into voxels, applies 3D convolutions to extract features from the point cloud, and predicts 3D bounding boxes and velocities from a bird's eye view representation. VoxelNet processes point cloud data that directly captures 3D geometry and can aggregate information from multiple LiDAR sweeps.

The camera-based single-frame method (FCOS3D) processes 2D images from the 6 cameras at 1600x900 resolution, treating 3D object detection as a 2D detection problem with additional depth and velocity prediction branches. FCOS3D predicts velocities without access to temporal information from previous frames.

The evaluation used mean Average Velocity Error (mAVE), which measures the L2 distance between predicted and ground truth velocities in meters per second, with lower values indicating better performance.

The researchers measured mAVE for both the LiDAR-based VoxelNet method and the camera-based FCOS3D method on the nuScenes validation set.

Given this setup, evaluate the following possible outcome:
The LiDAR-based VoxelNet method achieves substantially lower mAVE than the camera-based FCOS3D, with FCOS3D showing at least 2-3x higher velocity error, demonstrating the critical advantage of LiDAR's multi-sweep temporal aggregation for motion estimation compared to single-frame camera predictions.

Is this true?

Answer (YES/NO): YES